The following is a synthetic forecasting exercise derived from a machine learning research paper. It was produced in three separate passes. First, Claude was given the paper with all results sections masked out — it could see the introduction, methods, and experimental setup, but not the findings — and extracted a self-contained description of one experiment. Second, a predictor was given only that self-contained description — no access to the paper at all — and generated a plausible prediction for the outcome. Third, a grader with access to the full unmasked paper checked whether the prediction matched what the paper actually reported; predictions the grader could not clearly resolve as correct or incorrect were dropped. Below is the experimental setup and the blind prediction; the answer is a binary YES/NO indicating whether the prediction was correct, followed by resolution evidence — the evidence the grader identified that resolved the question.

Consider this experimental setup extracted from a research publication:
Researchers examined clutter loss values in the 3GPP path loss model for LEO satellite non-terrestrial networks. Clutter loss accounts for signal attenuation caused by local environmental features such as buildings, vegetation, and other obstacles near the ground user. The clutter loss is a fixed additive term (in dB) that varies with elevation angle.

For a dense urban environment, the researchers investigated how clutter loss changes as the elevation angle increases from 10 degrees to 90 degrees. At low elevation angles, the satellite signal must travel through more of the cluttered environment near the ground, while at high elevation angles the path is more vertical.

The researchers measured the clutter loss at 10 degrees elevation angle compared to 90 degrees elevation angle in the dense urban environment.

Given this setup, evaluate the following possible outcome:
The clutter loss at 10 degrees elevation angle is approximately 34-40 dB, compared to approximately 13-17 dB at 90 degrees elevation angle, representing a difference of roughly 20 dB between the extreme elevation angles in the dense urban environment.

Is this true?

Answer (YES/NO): NO